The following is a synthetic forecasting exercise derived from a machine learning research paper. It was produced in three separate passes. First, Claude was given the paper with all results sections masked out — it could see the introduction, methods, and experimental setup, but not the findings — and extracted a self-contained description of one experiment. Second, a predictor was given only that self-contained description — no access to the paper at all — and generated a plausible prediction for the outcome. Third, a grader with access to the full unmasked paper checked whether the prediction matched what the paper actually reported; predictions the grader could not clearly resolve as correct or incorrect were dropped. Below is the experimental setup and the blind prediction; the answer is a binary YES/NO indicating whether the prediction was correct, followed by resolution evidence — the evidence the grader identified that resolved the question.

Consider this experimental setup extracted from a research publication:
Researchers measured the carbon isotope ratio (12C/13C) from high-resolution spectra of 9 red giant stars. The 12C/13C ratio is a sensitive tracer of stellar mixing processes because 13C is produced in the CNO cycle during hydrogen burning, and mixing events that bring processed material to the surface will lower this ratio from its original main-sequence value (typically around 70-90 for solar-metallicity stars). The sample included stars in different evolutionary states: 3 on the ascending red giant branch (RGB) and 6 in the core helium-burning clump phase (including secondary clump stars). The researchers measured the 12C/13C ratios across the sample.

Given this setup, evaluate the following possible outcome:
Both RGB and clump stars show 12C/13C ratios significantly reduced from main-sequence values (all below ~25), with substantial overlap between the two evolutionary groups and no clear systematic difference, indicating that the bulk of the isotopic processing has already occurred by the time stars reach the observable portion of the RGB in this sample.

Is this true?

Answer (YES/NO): NO